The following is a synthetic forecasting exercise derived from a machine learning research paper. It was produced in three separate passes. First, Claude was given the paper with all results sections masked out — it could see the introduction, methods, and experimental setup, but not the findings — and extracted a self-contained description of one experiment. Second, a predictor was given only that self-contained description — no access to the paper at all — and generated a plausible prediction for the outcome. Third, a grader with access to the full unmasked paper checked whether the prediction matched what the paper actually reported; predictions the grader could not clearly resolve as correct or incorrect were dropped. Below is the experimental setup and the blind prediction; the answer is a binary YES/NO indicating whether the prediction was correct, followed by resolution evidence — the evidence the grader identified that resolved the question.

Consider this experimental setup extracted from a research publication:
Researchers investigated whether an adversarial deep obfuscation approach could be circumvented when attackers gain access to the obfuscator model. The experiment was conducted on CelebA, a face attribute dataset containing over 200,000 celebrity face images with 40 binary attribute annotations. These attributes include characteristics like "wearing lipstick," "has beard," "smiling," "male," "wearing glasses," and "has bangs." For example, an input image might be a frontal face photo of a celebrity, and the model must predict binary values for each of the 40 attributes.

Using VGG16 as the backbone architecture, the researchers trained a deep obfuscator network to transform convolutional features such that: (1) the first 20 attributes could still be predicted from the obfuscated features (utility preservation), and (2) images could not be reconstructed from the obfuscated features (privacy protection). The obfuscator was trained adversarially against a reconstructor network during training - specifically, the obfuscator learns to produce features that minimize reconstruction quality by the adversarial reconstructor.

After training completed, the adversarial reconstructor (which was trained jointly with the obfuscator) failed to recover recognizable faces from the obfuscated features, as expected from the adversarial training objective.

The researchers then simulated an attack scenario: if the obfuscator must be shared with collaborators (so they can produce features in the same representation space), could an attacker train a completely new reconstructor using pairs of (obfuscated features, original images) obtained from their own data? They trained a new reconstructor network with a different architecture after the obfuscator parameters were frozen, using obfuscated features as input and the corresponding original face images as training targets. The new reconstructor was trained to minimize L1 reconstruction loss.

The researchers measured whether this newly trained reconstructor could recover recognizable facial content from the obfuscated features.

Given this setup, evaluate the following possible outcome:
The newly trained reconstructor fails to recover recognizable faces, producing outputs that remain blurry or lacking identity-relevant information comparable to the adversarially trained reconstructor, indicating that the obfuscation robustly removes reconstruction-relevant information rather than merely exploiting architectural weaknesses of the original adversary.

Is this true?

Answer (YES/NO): NO